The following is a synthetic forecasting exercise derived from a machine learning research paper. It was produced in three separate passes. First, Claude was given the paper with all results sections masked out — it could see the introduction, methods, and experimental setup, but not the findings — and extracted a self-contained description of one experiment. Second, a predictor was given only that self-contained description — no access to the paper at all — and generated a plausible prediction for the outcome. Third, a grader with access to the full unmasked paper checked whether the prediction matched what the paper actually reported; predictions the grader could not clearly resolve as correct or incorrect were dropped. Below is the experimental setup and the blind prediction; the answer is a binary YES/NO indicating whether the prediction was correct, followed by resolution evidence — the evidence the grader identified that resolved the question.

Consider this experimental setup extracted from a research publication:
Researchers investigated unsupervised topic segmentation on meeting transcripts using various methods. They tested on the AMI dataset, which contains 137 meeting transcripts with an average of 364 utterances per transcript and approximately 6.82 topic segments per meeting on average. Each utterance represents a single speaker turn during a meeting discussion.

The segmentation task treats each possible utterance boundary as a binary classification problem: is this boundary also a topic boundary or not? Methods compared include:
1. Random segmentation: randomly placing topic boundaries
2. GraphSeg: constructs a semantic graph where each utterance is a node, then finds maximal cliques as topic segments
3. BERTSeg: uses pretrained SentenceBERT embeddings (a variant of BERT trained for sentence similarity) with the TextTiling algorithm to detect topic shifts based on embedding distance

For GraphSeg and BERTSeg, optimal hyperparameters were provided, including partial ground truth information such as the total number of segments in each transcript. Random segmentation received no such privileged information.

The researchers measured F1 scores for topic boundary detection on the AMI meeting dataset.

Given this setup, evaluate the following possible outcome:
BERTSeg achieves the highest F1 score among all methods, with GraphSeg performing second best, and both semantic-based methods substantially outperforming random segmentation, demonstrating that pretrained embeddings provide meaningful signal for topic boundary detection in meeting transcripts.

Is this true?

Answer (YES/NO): NO